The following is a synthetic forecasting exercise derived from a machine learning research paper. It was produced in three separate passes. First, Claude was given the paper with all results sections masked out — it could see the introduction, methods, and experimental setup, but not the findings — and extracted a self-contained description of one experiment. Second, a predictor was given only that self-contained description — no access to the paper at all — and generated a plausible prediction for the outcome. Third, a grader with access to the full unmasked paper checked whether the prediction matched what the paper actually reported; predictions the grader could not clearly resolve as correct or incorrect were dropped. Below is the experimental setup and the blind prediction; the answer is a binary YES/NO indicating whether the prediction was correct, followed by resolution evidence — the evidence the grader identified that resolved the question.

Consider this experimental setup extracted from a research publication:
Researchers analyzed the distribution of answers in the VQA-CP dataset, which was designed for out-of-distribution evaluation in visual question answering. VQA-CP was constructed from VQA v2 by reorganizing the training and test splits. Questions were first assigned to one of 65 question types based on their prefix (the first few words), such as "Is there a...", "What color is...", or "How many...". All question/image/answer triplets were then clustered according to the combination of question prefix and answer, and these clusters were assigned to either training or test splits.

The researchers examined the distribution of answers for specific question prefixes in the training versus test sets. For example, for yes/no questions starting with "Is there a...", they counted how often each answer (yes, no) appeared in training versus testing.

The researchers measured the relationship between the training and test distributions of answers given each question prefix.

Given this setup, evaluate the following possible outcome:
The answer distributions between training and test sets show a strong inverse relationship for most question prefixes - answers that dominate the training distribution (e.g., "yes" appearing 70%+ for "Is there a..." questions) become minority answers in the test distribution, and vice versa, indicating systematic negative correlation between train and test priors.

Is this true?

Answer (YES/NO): YES